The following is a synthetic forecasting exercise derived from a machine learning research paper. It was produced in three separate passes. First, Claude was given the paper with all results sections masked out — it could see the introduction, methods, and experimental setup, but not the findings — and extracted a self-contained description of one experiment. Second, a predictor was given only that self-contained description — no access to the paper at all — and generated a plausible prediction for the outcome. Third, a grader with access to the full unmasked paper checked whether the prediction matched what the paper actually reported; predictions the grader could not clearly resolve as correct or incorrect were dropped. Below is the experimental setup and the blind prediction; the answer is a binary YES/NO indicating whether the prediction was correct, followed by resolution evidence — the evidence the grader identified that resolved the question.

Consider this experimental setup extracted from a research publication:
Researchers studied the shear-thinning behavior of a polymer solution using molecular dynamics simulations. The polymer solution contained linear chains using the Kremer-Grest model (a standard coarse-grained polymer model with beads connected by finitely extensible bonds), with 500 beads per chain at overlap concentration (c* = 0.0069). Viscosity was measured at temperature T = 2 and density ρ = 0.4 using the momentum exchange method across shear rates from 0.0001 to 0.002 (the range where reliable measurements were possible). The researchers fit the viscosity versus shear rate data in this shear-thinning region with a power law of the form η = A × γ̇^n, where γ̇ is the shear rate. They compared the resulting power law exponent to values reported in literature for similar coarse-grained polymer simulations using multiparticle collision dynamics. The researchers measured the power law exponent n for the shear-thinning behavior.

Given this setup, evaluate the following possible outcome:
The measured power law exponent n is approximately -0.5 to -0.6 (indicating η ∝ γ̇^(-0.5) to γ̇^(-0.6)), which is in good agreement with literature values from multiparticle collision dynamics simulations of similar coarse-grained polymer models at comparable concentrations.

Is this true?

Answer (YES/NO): NO